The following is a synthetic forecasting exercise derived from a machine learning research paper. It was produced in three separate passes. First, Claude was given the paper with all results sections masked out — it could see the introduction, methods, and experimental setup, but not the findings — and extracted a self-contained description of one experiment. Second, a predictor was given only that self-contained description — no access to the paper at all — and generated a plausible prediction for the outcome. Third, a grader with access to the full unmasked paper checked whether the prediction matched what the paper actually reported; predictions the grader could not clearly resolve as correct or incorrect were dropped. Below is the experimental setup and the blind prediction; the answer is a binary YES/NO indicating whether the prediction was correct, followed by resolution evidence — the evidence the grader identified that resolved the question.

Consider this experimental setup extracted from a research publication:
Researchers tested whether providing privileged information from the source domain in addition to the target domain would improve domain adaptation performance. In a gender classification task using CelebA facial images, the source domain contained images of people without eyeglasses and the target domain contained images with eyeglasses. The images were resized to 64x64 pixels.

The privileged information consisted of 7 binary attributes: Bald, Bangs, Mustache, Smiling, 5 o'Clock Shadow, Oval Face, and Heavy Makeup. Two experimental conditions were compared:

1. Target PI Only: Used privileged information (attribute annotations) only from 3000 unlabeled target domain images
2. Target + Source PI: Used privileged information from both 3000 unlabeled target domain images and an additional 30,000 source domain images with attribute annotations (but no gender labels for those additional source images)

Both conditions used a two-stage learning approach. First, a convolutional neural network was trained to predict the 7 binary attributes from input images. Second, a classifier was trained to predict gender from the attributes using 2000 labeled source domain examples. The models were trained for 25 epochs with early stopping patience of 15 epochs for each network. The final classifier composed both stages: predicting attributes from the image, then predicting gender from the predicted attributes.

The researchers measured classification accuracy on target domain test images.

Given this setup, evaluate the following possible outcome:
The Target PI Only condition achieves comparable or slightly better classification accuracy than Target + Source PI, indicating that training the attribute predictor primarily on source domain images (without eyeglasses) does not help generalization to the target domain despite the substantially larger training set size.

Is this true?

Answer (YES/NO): NO